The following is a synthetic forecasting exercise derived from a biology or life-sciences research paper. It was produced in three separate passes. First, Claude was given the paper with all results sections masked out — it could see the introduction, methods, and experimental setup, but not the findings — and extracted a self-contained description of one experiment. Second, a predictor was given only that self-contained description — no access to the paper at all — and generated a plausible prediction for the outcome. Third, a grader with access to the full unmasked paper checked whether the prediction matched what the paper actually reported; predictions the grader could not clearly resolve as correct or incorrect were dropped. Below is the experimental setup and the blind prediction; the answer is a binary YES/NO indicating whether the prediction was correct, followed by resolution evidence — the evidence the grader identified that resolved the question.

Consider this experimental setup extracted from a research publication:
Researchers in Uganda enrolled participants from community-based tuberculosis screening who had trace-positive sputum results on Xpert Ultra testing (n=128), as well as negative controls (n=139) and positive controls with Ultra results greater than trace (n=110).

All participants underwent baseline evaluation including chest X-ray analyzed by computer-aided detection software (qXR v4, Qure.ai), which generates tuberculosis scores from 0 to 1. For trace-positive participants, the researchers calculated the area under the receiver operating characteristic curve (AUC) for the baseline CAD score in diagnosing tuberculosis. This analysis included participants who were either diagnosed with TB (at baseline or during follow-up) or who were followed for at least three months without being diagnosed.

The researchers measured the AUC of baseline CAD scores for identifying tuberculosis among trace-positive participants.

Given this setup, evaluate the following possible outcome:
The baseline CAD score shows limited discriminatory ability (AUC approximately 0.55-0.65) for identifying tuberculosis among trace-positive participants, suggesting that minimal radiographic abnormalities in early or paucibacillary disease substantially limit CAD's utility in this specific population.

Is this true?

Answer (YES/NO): NO